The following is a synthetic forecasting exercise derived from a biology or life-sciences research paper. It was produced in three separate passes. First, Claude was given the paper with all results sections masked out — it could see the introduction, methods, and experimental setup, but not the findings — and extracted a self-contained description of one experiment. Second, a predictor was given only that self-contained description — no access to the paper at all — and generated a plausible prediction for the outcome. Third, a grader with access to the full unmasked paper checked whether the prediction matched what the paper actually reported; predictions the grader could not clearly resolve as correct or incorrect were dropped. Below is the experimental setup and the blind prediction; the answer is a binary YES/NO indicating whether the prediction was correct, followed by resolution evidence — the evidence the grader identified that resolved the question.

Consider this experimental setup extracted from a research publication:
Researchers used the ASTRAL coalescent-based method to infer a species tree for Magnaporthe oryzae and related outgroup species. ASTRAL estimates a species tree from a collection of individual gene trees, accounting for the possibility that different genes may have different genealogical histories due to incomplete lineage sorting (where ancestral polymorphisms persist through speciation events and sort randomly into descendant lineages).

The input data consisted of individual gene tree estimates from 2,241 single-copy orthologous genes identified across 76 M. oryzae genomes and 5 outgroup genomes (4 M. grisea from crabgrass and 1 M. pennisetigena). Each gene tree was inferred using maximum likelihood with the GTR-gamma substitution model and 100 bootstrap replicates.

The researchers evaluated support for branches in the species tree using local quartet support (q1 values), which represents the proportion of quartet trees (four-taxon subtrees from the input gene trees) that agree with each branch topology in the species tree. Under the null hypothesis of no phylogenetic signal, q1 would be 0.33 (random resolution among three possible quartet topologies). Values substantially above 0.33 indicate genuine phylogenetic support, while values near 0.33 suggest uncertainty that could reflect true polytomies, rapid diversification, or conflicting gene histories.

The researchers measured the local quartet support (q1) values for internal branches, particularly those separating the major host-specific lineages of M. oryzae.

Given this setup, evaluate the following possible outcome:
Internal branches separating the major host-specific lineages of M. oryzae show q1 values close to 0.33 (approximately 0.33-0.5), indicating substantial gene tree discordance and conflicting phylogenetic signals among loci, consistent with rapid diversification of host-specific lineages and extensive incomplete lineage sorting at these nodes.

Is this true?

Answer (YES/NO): NO